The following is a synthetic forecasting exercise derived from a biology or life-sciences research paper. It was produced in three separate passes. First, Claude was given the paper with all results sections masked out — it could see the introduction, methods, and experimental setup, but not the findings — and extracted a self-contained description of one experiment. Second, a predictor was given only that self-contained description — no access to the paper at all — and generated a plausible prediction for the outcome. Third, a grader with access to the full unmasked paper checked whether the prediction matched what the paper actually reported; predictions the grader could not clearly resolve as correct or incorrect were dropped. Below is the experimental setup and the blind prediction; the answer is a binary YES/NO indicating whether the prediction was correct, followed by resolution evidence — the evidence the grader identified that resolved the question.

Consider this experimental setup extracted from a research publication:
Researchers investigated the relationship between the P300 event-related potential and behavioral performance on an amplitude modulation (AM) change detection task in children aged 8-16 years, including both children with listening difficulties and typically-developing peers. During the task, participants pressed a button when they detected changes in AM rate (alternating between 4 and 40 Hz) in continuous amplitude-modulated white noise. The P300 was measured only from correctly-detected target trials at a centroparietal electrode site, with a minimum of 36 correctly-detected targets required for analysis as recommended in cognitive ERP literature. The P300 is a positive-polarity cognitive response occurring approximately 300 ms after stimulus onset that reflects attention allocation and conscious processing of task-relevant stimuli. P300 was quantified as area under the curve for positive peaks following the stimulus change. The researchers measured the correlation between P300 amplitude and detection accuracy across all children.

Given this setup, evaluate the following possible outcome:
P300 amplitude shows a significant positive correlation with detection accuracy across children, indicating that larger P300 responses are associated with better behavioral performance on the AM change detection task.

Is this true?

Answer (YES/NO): NO